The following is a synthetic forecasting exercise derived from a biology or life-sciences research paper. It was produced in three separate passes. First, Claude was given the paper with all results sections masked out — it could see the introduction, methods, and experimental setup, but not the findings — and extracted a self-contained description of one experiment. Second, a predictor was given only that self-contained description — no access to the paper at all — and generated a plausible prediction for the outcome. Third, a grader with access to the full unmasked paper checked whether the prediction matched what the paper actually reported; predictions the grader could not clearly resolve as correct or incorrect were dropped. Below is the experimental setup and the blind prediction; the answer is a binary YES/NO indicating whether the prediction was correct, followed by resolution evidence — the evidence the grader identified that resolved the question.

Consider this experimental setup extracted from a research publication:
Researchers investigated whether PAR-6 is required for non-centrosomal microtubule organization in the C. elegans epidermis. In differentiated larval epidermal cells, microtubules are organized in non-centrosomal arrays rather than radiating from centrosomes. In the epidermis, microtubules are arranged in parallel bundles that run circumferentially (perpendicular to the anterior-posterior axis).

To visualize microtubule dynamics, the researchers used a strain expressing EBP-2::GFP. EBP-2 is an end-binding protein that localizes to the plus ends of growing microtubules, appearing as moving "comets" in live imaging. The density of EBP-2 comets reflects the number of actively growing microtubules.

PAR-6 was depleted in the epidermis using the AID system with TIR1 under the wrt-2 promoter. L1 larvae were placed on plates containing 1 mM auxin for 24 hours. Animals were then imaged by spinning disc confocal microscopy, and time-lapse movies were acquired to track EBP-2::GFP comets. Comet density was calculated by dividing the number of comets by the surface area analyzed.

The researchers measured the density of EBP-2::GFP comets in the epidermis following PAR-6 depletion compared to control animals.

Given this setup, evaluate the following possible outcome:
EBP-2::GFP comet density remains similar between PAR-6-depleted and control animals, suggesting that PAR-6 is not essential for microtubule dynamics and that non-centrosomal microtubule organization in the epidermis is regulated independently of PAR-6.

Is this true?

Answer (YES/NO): NO